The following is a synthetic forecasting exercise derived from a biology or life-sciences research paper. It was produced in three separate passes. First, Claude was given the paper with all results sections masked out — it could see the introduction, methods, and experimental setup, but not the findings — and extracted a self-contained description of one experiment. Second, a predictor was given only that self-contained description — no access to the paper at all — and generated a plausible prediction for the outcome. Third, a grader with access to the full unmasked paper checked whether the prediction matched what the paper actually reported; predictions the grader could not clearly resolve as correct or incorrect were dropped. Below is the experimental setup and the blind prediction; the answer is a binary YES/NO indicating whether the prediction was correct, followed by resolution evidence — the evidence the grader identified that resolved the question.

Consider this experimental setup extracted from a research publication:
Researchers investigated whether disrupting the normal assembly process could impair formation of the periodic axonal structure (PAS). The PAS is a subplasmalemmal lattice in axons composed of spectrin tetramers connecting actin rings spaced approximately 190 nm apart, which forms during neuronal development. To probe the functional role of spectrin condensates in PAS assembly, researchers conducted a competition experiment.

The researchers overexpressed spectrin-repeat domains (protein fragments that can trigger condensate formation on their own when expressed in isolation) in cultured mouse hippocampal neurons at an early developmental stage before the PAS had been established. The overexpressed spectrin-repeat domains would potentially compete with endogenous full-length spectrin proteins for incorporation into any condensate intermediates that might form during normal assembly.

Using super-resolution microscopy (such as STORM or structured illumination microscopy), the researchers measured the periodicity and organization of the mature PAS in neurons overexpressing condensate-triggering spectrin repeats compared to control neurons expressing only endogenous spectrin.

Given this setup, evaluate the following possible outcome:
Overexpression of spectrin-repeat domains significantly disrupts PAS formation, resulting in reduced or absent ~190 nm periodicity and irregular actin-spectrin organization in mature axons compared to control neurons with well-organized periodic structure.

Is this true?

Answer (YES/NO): YES